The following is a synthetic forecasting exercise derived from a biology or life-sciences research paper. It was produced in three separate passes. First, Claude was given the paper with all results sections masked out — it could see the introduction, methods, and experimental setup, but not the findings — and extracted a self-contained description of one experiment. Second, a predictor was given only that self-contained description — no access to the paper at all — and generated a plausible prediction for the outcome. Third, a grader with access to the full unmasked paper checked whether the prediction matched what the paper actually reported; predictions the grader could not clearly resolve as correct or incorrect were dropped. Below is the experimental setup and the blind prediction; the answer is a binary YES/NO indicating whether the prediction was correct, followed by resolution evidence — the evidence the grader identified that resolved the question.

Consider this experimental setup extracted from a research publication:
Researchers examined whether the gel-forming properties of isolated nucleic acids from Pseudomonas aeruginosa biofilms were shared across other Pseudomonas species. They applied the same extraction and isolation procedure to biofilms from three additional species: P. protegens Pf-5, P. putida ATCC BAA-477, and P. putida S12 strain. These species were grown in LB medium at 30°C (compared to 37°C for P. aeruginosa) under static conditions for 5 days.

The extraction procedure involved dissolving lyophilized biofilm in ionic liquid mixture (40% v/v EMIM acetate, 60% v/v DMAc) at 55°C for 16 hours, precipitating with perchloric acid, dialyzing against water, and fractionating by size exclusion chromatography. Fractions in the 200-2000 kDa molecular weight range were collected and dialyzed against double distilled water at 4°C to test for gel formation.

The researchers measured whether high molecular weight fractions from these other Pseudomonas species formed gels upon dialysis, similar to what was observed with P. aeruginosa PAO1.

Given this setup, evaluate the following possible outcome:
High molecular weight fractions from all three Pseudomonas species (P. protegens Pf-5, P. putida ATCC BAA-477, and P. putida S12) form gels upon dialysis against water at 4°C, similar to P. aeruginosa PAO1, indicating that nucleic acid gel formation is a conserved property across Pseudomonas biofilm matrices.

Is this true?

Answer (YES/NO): YES